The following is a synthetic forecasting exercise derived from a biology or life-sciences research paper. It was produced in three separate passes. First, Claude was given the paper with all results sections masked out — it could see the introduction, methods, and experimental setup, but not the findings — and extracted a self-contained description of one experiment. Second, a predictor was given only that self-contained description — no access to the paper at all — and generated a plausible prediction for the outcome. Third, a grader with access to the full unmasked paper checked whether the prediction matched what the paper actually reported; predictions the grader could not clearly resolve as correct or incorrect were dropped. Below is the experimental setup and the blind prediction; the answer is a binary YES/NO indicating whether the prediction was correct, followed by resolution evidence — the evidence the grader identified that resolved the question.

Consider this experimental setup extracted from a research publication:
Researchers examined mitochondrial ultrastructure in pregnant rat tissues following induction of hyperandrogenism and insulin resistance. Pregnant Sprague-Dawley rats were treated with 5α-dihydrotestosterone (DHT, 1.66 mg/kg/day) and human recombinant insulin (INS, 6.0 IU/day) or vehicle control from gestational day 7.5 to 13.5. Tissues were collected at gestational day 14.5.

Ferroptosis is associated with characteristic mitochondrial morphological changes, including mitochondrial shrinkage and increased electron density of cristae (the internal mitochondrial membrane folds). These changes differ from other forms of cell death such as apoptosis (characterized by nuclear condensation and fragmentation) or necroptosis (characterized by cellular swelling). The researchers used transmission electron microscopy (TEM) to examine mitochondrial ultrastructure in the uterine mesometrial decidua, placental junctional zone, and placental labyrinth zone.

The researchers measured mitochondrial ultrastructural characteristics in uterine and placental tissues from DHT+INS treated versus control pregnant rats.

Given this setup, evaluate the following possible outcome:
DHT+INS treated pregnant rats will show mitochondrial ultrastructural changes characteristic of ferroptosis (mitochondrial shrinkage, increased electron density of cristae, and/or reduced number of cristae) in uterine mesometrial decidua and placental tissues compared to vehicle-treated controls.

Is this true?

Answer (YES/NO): NO